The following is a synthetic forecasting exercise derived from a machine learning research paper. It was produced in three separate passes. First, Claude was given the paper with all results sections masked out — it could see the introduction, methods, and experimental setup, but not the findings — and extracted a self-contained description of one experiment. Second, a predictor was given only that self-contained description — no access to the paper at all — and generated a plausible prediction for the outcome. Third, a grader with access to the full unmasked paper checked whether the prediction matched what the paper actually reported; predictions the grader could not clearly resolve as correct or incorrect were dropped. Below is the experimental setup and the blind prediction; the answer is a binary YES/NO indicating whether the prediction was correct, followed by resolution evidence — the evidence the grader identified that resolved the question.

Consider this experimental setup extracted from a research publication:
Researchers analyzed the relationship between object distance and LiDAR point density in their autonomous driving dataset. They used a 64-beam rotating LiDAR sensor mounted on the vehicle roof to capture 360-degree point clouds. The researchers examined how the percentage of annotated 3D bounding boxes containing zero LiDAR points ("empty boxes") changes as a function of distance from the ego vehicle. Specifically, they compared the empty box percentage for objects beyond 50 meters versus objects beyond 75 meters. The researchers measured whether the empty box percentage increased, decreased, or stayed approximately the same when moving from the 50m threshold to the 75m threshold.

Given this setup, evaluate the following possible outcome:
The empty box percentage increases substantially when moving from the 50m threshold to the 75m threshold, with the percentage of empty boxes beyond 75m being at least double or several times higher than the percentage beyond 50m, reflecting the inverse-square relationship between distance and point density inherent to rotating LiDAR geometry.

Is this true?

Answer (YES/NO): NO